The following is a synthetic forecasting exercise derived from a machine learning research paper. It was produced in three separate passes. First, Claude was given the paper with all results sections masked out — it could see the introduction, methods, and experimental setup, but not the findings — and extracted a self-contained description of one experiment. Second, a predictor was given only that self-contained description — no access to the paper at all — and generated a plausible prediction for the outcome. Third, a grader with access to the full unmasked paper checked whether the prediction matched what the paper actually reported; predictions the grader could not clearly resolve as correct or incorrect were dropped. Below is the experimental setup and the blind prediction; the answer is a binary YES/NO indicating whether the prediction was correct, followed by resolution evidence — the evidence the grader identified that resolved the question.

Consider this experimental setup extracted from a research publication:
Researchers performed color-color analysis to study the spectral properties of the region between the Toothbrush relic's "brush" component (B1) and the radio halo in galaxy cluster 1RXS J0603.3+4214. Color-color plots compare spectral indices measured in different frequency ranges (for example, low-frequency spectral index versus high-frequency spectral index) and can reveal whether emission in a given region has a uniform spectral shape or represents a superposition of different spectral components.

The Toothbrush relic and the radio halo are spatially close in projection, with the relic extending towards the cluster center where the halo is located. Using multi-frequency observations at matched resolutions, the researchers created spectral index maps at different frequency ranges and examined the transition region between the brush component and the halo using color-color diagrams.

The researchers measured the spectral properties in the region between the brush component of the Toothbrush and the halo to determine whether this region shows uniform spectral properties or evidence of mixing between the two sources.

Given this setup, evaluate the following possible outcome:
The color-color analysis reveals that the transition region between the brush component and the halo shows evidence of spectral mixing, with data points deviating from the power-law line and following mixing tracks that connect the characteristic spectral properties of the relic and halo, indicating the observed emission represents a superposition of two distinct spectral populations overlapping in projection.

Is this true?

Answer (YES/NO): YES